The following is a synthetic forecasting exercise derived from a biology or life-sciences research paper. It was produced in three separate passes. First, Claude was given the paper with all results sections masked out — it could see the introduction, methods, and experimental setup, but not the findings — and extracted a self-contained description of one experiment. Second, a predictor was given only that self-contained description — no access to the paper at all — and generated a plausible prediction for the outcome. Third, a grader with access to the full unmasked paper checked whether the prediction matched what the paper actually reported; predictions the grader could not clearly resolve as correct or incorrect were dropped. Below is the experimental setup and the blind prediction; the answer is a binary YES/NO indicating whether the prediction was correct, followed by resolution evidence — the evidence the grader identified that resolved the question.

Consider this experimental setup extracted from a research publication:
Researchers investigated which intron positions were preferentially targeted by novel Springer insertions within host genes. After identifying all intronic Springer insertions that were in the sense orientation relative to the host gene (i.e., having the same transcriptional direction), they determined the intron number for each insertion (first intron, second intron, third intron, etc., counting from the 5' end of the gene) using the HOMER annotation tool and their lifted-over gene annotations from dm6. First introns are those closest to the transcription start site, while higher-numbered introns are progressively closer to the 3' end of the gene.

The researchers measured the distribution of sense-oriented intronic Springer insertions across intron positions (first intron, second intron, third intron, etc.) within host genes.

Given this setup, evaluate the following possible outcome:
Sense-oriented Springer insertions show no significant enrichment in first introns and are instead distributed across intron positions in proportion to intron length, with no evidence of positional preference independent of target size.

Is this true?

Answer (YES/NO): NO